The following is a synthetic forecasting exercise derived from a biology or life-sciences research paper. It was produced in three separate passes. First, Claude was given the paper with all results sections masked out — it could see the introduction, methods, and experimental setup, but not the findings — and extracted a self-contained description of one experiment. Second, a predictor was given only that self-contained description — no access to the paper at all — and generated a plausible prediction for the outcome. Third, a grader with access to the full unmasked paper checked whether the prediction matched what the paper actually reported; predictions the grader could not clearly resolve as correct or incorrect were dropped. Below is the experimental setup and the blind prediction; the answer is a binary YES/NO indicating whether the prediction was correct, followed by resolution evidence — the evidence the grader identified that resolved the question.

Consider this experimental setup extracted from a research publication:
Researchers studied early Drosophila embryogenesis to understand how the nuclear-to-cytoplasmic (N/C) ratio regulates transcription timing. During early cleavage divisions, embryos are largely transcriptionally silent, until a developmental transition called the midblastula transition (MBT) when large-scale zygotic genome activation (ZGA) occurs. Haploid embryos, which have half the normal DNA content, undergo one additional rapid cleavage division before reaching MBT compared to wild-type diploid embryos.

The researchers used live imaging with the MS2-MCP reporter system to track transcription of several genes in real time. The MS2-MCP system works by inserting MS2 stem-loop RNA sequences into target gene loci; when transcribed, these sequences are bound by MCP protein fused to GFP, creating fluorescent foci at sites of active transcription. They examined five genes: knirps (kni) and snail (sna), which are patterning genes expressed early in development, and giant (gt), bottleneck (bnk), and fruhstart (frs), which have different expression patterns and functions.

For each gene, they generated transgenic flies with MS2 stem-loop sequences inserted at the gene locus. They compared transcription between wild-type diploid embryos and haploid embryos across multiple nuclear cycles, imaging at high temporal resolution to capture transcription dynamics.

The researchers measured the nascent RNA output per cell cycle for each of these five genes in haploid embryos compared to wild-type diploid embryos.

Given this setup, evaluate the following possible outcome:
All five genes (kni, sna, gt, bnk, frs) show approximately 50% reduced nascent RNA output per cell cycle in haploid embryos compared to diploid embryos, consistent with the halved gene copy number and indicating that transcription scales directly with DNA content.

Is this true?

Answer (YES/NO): NO